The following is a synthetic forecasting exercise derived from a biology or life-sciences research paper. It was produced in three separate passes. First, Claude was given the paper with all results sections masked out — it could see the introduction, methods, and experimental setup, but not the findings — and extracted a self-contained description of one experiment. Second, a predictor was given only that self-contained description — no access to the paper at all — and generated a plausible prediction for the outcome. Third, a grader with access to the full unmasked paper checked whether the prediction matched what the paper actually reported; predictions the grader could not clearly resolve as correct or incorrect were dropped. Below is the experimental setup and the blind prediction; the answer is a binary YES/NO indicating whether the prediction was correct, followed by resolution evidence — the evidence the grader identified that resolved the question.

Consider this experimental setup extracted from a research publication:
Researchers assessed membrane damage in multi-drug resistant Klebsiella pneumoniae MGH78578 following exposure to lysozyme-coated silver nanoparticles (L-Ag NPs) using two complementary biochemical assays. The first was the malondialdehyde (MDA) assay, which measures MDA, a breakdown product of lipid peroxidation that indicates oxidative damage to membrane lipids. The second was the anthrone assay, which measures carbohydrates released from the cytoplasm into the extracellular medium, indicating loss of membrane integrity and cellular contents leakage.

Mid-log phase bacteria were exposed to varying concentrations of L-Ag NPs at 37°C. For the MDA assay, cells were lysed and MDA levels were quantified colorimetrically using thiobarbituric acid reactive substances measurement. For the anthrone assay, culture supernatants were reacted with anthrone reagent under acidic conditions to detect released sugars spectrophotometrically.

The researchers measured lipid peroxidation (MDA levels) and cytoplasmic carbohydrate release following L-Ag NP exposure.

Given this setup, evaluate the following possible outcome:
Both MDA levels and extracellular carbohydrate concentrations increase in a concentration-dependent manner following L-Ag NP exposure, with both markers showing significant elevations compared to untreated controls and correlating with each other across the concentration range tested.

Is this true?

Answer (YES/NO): YES